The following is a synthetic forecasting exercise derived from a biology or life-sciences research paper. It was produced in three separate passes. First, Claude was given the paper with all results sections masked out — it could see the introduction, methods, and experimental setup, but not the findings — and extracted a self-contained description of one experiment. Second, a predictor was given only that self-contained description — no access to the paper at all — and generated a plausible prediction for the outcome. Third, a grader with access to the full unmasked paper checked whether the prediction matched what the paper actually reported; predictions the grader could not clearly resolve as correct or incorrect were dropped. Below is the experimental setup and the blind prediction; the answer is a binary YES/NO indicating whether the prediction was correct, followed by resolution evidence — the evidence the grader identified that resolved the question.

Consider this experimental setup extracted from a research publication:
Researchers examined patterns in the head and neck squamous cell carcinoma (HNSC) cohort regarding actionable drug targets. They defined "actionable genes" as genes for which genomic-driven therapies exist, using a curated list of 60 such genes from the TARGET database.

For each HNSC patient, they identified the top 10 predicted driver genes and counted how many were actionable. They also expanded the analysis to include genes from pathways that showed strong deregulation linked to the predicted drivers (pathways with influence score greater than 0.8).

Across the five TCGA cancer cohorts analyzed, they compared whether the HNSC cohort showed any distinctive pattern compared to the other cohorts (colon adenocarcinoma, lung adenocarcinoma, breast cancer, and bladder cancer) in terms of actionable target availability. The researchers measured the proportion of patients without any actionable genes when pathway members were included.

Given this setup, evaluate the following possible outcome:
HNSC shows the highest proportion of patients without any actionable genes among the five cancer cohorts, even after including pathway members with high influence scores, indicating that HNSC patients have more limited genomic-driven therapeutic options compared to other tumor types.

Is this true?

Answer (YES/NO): YES